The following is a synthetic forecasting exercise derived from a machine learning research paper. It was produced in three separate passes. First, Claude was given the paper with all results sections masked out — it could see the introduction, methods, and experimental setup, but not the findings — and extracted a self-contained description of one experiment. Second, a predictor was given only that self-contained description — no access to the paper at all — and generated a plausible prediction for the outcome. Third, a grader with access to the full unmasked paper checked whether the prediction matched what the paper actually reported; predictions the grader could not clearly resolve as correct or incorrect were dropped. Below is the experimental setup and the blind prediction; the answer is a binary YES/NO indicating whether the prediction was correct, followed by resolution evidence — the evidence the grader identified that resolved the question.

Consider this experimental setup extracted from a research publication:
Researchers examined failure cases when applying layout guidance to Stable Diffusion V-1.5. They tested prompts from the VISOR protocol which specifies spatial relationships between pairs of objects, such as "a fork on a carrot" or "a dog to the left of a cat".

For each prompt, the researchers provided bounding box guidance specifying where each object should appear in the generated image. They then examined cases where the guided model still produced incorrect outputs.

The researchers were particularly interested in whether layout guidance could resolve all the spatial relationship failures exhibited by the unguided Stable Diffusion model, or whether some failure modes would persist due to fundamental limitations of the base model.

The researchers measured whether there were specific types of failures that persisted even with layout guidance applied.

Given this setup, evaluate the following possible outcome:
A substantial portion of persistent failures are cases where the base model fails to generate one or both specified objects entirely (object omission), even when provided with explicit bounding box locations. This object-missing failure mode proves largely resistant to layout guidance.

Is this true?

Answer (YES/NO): NO